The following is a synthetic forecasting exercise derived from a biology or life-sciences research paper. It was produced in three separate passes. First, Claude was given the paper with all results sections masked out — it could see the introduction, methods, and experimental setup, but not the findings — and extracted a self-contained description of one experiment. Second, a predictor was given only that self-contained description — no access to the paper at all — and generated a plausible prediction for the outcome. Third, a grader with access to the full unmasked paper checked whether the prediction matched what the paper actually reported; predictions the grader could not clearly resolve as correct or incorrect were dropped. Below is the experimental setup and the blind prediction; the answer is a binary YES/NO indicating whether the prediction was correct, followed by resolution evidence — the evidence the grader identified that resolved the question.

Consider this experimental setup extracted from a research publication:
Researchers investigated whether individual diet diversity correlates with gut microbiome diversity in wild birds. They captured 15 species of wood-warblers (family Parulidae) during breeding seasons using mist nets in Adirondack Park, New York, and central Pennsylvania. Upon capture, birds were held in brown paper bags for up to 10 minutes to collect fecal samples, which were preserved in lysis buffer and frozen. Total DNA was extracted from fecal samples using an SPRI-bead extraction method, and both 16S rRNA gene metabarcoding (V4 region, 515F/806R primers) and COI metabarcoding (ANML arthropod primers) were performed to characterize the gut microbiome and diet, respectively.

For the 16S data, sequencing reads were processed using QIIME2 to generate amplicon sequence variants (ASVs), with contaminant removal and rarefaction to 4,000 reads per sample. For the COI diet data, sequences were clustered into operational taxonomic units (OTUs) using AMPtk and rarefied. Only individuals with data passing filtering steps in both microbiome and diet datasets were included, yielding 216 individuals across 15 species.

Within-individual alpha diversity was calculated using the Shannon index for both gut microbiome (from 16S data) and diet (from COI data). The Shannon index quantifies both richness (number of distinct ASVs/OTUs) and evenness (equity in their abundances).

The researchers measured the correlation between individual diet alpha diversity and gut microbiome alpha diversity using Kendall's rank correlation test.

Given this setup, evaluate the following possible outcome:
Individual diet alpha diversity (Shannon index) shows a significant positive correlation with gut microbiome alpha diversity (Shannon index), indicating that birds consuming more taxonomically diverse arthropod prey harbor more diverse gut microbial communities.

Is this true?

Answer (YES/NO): NO